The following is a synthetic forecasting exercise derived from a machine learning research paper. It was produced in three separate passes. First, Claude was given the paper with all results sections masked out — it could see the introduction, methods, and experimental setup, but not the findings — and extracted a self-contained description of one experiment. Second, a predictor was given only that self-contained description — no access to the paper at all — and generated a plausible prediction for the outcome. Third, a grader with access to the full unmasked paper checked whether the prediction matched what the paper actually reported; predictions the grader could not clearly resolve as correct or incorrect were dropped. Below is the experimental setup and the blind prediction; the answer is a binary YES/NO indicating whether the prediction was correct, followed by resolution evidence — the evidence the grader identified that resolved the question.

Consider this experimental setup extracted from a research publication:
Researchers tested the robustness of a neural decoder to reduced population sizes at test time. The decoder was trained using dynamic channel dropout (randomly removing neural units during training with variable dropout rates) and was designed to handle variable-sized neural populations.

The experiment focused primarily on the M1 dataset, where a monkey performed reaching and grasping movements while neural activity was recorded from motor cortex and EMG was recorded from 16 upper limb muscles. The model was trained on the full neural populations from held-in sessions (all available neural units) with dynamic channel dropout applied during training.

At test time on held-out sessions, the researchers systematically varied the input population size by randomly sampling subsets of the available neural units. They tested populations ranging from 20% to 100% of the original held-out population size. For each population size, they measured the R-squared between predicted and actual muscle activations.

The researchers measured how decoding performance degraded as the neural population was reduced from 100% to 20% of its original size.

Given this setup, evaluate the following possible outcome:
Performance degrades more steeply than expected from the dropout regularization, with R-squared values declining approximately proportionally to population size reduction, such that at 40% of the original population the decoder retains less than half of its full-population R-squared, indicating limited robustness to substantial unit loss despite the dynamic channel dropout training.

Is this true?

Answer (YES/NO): NO